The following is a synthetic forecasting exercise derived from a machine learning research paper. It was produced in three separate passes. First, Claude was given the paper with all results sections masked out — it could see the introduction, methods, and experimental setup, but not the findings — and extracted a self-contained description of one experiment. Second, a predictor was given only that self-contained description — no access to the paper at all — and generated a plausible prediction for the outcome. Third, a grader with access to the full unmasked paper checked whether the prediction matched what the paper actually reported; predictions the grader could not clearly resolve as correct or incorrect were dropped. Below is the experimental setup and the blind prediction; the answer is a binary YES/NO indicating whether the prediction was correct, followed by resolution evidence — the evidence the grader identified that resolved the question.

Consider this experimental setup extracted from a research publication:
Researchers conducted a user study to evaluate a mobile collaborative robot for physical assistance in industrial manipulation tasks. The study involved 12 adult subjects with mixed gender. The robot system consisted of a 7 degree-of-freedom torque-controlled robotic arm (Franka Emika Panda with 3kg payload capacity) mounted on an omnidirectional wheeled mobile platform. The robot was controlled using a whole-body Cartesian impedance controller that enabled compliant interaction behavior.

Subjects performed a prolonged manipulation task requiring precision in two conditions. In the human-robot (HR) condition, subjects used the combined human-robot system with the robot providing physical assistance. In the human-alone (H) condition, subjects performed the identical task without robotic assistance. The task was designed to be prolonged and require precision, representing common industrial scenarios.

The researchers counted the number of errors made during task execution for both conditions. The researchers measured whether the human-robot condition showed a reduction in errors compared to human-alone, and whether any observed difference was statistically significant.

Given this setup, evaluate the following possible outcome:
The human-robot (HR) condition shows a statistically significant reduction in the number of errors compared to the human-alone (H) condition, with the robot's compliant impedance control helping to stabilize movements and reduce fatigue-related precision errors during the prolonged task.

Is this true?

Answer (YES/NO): NO